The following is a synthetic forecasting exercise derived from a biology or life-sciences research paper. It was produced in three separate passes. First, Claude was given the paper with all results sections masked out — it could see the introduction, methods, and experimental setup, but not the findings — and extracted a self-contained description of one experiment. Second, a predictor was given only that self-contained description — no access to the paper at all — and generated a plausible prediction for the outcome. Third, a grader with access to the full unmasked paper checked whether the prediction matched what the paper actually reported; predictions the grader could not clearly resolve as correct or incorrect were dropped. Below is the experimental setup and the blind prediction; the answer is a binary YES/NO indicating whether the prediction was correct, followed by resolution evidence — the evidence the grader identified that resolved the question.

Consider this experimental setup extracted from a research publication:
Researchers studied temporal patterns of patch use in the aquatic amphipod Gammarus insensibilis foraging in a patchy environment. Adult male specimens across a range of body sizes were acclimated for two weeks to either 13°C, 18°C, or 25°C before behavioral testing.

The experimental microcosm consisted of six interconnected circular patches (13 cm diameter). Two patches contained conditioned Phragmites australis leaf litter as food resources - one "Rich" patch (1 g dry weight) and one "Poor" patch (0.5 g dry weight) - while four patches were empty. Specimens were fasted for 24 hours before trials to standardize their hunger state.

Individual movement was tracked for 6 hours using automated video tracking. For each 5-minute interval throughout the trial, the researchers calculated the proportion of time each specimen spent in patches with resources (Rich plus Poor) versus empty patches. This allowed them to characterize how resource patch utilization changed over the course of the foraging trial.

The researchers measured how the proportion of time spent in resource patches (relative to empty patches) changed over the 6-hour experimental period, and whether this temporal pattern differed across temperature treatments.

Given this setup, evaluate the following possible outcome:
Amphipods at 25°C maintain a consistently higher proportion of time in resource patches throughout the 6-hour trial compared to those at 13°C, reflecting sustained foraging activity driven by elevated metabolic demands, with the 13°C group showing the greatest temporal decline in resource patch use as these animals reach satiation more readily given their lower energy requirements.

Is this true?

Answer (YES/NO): NO